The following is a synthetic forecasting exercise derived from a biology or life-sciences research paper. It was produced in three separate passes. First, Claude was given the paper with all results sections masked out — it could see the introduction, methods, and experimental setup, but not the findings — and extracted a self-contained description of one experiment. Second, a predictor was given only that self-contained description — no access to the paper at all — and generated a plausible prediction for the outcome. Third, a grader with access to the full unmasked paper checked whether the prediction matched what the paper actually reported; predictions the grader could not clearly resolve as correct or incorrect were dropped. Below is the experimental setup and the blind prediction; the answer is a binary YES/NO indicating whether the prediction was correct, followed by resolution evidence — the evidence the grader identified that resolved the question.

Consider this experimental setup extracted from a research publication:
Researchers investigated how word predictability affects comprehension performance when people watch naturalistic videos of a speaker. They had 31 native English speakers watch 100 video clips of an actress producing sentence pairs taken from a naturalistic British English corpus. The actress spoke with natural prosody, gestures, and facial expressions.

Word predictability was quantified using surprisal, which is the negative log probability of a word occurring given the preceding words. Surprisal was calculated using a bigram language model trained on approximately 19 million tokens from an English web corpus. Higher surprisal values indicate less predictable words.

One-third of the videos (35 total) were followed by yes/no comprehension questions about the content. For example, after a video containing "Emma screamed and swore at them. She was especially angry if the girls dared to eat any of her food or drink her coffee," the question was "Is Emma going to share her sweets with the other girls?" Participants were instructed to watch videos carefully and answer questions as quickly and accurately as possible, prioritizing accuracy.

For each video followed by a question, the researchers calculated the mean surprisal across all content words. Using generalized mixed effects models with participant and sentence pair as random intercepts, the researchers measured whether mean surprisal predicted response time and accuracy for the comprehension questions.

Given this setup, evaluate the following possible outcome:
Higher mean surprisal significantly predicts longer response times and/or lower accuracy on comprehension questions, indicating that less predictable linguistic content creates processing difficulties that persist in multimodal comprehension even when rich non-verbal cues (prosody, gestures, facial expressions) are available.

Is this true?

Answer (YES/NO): YES